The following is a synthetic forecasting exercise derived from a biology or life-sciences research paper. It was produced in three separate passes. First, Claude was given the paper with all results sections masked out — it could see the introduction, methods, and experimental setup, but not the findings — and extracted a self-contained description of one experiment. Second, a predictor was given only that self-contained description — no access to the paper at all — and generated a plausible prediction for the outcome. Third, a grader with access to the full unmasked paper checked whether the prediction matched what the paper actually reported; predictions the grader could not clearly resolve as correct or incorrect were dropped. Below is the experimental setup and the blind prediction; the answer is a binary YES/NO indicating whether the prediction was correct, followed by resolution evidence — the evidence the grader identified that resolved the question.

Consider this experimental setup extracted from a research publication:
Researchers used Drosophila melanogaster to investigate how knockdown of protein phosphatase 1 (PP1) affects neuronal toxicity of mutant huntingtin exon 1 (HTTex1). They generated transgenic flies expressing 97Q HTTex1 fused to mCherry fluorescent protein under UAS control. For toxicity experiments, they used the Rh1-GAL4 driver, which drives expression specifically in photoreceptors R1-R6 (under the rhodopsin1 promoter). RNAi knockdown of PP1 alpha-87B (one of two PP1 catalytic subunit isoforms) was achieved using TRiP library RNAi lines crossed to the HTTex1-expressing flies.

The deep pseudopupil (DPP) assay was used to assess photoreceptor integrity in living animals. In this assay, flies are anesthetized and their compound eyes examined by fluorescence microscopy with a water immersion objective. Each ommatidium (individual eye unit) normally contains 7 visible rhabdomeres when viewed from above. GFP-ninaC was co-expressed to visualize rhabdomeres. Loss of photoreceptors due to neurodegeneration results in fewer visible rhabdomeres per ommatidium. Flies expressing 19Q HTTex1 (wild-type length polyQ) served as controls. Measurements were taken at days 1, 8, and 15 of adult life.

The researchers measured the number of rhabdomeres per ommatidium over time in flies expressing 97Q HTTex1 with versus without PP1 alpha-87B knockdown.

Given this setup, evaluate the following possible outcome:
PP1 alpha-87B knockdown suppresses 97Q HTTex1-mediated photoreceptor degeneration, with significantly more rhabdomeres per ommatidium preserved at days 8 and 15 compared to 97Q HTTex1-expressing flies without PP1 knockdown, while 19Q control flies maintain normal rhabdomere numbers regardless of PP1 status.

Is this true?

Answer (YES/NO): NO